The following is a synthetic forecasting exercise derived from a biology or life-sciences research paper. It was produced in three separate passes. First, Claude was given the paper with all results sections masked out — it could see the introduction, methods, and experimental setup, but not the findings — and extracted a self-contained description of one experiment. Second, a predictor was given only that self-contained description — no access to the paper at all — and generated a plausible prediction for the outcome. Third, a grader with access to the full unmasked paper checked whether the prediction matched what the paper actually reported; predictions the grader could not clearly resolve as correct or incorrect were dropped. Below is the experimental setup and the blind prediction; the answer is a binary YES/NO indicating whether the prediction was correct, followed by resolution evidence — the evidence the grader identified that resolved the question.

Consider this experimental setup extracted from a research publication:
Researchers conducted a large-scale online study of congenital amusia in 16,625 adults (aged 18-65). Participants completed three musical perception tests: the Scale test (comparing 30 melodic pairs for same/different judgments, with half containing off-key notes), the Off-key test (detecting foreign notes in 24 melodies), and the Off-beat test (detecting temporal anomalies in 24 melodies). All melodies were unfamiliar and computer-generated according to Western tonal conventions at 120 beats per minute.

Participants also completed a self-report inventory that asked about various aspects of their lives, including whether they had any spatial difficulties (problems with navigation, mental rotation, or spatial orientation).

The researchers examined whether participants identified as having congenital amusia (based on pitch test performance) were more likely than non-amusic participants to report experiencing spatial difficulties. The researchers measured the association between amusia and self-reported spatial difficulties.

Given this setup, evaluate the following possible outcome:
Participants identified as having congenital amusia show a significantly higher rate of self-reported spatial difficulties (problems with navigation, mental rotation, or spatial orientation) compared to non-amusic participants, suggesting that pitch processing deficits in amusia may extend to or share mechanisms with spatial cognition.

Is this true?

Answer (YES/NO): YES